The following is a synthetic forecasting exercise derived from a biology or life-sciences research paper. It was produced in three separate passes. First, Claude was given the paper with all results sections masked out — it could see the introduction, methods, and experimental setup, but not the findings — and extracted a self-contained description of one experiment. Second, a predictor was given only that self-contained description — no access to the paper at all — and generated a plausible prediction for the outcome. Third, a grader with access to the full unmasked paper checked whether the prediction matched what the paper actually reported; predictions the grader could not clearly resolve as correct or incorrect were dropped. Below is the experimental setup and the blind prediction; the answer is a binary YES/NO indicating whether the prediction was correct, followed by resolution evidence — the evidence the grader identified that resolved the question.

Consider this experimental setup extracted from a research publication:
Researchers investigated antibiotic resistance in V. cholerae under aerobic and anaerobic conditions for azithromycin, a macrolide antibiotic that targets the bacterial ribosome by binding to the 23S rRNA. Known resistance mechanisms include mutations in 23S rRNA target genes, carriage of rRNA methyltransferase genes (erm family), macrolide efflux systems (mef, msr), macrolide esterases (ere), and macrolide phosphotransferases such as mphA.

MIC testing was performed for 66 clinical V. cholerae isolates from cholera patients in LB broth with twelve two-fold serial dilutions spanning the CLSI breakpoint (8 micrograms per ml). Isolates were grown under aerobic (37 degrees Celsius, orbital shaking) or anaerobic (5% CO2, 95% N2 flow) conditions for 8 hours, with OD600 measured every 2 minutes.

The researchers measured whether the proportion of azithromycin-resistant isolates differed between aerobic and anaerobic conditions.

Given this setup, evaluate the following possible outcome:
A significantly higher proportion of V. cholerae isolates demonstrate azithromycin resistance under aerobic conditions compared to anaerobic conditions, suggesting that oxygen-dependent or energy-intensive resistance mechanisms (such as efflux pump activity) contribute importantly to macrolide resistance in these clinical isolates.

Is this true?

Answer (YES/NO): NO